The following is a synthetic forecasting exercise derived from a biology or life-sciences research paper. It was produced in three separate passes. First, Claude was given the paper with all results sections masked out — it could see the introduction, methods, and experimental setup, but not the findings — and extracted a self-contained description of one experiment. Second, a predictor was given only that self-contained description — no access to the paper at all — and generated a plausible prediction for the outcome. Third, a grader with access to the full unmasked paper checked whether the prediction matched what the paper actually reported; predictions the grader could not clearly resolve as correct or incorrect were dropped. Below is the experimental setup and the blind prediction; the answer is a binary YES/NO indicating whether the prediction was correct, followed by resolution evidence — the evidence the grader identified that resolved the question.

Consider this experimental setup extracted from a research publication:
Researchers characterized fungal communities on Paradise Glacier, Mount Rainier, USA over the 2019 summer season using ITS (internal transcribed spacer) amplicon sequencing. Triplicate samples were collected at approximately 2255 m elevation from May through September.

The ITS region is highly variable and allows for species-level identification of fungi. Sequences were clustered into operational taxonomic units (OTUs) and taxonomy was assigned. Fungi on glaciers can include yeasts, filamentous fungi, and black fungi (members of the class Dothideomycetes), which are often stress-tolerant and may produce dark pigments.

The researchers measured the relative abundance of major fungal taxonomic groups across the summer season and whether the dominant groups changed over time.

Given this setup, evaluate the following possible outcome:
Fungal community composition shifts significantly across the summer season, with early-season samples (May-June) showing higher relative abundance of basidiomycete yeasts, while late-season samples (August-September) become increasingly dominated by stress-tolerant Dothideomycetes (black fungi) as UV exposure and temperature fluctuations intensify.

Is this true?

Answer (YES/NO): NO